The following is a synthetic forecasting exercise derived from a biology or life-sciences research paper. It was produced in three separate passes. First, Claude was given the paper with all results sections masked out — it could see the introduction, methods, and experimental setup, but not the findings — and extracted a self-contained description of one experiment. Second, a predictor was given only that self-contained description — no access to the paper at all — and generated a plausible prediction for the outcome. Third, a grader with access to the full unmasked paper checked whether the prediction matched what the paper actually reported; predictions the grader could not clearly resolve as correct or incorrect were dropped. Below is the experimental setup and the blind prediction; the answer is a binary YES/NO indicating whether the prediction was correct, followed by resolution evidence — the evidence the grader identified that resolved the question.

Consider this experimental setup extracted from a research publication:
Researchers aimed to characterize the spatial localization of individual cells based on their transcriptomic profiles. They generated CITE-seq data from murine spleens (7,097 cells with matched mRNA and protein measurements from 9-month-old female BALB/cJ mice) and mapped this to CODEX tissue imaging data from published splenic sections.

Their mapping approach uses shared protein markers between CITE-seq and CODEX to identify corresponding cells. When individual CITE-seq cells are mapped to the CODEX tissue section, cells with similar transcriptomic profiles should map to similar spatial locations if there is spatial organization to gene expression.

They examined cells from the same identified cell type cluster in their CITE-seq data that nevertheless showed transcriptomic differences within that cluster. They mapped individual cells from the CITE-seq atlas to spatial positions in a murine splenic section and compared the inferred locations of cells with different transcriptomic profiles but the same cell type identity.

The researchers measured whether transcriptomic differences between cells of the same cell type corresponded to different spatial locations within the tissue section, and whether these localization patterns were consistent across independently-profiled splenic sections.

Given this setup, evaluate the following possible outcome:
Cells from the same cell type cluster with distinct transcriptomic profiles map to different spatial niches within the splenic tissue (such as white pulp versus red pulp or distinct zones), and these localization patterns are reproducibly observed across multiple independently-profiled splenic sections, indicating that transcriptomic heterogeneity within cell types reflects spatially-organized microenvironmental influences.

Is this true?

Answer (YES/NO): YES